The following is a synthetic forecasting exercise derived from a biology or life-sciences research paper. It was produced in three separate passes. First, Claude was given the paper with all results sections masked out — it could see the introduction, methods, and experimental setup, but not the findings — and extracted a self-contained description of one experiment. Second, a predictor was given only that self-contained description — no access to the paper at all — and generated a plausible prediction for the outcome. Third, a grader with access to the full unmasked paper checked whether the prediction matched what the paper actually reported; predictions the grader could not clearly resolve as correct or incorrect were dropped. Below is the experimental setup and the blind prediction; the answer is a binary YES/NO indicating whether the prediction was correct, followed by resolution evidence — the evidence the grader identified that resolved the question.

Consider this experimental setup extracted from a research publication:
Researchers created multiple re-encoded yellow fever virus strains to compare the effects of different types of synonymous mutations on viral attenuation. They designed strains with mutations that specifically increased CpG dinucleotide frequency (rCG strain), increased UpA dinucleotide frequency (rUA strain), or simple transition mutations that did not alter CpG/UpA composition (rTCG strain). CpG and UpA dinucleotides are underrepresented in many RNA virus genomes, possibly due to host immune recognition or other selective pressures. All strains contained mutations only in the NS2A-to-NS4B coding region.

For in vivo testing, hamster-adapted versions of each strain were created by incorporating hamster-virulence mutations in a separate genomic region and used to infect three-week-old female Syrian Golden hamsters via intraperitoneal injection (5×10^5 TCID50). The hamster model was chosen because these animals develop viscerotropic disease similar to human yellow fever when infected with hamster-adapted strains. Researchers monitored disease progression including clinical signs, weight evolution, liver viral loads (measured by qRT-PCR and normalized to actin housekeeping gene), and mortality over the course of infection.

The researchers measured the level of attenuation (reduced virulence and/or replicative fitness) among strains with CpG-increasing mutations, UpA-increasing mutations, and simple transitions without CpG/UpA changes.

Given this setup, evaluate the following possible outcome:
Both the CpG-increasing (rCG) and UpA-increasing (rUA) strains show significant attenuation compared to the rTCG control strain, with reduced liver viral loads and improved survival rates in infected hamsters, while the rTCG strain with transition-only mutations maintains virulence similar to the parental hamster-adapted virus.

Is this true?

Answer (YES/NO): NO